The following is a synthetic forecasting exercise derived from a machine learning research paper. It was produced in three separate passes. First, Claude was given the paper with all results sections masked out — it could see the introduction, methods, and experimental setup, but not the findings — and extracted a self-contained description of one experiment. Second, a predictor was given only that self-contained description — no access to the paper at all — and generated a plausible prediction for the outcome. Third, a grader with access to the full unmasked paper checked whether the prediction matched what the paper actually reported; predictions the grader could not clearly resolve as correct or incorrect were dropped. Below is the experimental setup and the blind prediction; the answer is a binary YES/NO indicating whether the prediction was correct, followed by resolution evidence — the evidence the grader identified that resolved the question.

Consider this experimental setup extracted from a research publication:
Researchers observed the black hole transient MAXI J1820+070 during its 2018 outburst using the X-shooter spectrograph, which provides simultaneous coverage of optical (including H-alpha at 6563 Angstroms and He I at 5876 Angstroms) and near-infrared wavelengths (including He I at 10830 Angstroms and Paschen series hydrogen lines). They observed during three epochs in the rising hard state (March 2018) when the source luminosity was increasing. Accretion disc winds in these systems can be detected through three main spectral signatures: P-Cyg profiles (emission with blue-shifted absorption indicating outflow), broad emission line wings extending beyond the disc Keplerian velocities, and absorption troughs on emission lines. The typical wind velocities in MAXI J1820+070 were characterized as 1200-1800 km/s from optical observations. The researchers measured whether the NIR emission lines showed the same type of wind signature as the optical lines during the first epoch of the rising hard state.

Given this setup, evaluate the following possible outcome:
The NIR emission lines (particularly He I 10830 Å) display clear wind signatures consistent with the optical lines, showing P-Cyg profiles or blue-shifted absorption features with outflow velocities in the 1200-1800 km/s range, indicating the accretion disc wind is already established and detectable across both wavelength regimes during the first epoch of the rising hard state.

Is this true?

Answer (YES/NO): YES